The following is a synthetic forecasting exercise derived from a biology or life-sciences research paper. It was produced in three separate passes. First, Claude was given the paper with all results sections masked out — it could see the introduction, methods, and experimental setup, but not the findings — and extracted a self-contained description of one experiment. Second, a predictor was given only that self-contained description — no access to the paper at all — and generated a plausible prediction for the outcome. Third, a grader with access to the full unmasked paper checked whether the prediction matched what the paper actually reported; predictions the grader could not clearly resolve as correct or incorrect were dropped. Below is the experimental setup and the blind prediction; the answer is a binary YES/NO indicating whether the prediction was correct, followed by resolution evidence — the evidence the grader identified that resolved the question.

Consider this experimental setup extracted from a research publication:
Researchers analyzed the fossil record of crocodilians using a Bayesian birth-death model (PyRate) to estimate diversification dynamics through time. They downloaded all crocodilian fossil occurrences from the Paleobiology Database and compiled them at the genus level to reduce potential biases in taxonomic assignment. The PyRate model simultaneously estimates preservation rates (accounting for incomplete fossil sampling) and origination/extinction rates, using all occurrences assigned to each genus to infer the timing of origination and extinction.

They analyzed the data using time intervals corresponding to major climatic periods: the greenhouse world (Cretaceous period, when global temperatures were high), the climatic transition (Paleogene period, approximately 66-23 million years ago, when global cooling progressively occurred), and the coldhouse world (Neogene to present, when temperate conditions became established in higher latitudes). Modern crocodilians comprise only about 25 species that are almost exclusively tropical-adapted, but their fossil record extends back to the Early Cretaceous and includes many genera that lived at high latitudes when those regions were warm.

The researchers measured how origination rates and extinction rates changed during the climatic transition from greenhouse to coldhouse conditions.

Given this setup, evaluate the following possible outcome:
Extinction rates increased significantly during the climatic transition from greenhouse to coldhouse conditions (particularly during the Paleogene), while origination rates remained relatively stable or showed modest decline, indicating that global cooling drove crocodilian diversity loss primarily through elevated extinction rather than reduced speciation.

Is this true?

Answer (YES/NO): NO